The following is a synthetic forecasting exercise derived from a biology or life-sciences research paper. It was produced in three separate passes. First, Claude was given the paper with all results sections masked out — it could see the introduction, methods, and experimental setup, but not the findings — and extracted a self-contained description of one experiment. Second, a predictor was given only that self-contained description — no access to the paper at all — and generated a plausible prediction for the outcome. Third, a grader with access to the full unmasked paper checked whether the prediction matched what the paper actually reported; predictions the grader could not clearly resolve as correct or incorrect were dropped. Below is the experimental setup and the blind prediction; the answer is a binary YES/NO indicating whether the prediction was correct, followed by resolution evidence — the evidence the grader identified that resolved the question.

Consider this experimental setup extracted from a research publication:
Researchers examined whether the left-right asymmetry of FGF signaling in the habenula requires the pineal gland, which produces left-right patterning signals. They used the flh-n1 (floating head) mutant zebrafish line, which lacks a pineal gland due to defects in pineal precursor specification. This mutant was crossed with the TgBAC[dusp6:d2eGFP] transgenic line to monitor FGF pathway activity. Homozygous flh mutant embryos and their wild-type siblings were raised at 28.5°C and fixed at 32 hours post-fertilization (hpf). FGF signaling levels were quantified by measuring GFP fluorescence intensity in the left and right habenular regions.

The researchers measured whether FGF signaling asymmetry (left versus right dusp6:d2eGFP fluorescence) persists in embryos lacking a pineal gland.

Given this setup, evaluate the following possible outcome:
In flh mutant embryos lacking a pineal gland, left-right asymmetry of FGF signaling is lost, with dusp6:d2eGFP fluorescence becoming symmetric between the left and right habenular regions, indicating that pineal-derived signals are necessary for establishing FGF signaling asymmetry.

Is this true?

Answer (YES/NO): NO